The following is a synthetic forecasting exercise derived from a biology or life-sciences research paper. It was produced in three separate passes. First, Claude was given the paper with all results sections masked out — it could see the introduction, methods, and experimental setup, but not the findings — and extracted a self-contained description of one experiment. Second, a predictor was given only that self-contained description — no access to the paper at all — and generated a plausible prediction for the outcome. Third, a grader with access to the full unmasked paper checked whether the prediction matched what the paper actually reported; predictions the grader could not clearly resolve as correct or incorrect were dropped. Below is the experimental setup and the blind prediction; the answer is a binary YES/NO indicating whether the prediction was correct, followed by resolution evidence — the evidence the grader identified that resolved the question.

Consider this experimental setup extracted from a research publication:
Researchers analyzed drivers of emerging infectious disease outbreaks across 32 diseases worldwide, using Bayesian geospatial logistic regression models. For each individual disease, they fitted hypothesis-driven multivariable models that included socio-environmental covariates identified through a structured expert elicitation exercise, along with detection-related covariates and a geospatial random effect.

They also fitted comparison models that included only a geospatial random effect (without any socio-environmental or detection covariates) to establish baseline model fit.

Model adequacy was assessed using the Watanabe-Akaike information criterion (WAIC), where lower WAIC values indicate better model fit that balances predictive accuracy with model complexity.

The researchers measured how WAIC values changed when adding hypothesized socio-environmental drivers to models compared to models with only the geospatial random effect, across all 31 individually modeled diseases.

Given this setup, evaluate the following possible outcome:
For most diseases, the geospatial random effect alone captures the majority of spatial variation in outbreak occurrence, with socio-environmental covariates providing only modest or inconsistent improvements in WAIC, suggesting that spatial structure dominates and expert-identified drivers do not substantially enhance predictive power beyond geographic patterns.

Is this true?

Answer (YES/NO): NO